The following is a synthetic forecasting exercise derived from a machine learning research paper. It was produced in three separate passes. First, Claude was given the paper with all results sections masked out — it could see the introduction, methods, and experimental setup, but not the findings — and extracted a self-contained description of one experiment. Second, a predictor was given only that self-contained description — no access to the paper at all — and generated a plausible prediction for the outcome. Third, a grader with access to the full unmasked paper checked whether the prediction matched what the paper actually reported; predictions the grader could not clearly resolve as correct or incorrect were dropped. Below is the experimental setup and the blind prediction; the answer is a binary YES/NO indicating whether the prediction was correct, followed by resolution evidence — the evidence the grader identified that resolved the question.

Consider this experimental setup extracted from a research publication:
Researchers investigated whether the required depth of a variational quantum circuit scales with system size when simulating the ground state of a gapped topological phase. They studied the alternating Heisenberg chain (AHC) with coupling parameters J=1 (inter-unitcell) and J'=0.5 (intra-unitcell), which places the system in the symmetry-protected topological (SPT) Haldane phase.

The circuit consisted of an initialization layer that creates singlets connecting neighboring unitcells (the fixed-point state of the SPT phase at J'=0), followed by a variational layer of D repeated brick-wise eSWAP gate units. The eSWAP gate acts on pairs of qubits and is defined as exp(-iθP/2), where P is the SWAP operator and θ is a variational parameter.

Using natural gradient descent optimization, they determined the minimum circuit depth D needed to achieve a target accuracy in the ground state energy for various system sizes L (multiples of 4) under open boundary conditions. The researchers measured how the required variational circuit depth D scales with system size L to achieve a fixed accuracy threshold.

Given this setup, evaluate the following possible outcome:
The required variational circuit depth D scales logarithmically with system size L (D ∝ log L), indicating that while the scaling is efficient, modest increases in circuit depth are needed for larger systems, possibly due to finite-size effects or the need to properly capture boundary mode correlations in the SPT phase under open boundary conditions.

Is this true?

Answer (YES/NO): NO